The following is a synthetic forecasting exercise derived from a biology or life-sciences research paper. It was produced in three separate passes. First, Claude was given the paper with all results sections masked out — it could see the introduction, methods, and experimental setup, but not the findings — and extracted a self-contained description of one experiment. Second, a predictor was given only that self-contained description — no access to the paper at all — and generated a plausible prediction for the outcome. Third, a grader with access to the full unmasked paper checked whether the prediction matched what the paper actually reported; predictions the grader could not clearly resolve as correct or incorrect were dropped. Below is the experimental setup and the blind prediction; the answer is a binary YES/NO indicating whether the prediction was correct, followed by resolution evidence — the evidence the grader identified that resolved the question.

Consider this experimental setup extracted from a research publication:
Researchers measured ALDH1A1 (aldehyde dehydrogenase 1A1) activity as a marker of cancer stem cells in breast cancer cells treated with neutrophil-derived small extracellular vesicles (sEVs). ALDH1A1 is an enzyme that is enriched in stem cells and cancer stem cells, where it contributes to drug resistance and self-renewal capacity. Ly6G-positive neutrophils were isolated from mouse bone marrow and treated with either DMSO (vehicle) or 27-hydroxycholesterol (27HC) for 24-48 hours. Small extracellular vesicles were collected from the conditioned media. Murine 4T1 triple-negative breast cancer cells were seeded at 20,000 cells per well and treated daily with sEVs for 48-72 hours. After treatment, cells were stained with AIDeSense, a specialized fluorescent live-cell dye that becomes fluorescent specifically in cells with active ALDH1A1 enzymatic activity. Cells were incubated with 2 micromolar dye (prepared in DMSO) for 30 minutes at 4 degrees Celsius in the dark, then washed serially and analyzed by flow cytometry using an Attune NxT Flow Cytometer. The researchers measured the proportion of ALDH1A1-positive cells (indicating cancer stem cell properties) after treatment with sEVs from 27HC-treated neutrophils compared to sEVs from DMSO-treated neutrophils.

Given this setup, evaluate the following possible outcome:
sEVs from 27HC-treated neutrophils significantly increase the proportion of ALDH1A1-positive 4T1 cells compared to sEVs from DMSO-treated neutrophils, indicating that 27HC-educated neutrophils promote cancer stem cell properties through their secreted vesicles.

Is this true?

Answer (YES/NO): NO